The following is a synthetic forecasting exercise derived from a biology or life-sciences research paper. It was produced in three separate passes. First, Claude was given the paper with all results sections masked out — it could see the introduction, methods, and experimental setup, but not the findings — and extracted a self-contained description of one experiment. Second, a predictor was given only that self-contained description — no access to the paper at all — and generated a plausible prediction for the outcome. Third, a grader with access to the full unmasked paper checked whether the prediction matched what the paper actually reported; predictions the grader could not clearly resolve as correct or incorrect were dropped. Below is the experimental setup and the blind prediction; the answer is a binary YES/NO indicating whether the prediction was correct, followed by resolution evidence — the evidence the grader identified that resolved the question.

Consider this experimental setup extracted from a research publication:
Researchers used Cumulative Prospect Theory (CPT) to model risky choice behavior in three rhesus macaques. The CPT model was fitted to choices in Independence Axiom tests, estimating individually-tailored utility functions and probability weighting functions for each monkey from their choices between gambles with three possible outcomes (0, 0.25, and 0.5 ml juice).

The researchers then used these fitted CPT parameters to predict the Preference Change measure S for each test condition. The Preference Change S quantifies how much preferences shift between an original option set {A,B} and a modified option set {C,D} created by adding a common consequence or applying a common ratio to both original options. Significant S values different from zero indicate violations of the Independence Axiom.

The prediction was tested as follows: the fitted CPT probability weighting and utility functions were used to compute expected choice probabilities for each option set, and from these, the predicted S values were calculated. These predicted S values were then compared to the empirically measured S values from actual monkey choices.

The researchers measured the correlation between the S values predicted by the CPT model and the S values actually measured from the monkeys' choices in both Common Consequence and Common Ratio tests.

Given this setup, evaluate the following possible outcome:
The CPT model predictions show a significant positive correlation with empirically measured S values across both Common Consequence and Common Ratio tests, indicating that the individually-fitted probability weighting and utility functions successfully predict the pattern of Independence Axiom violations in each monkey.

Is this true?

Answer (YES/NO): YES